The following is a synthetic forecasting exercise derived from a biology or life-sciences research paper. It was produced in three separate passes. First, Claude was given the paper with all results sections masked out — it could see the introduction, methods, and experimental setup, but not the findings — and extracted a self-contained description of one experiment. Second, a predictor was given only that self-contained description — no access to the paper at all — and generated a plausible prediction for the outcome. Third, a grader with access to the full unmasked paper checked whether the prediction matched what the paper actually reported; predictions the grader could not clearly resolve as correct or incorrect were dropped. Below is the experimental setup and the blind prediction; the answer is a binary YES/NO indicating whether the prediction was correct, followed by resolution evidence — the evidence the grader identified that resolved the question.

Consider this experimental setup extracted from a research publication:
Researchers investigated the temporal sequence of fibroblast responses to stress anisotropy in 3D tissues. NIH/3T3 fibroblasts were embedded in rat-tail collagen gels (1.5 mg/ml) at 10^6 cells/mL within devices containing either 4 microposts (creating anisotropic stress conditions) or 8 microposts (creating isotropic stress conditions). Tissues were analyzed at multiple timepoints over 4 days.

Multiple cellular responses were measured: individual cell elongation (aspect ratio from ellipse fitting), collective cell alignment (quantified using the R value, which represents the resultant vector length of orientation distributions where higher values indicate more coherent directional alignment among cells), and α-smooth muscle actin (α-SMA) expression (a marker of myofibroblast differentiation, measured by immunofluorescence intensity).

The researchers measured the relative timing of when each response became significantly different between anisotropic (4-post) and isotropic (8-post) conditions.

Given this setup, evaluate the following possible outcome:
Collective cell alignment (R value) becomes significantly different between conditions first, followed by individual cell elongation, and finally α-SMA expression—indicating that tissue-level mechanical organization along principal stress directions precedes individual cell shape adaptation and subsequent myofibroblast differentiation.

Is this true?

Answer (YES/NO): NO